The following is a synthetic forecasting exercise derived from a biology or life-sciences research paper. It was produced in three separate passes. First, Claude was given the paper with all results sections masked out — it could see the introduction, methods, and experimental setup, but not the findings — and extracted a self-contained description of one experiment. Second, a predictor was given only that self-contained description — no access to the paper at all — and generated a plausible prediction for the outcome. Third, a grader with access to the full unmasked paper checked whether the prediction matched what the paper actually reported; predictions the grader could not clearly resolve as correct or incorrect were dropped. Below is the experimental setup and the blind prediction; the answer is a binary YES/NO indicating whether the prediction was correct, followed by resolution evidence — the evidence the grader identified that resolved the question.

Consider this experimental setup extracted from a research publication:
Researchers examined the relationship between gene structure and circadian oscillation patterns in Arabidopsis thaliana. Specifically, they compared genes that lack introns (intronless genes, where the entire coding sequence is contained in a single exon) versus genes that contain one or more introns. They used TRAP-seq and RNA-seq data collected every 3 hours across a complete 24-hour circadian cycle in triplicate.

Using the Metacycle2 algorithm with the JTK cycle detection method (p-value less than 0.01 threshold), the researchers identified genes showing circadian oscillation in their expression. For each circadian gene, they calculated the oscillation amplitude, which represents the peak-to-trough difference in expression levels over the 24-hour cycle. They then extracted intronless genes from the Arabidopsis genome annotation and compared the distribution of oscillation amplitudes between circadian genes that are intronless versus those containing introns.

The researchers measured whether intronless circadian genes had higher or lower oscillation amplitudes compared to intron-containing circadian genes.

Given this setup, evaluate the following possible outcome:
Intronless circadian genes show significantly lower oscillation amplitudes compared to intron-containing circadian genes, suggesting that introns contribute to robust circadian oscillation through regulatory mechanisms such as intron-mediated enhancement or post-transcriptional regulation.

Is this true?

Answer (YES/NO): YES